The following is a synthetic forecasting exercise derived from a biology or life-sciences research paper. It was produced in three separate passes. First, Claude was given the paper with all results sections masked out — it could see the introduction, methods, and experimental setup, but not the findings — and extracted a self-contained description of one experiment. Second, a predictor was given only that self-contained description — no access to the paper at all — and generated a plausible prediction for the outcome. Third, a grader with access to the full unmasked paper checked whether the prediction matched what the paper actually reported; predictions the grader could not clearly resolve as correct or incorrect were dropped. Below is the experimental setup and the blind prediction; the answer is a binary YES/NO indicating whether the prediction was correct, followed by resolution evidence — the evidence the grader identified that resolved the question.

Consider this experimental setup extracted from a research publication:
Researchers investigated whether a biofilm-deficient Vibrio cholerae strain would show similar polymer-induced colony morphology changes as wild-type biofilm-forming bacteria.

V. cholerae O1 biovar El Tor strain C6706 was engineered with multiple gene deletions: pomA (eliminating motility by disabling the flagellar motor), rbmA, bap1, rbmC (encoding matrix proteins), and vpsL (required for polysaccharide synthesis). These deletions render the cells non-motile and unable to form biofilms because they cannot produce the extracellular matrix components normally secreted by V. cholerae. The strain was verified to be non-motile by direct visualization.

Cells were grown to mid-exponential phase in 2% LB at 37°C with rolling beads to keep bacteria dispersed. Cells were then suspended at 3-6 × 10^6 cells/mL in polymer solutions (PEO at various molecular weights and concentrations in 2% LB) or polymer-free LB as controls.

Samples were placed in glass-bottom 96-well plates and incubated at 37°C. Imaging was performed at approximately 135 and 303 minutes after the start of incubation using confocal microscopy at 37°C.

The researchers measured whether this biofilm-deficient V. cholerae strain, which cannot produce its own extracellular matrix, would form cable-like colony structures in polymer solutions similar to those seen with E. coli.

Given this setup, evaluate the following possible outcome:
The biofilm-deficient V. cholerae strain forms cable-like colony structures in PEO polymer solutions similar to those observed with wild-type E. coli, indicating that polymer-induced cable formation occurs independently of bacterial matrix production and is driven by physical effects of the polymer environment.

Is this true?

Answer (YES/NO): YES